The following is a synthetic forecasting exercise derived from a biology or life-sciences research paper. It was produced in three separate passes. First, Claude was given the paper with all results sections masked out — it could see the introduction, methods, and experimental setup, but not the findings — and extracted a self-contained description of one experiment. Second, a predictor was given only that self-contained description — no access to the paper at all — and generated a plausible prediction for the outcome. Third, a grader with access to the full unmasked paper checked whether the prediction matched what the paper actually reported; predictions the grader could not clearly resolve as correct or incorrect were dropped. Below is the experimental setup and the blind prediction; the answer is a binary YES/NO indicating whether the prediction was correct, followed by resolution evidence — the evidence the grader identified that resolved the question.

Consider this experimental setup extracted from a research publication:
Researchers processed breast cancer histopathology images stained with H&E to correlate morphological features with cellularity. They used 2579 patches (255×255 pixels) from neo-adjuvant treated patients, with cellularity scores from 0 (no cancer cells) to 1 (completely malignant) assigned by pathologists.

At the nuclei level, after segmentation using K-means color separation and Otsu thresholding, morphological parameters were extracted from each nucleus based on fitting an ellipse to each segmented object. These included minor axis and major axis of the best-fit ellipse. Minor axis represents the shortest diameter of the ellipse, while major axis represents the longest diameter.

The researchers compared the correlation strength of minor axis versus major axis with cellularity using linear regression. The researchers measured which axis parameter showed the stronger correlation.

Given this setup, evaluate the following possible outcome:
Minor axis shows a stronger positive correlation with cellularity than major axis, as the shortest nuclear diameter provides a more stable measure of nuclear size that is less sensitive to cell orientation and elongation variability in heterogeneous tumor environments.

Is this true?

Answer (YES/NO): YES